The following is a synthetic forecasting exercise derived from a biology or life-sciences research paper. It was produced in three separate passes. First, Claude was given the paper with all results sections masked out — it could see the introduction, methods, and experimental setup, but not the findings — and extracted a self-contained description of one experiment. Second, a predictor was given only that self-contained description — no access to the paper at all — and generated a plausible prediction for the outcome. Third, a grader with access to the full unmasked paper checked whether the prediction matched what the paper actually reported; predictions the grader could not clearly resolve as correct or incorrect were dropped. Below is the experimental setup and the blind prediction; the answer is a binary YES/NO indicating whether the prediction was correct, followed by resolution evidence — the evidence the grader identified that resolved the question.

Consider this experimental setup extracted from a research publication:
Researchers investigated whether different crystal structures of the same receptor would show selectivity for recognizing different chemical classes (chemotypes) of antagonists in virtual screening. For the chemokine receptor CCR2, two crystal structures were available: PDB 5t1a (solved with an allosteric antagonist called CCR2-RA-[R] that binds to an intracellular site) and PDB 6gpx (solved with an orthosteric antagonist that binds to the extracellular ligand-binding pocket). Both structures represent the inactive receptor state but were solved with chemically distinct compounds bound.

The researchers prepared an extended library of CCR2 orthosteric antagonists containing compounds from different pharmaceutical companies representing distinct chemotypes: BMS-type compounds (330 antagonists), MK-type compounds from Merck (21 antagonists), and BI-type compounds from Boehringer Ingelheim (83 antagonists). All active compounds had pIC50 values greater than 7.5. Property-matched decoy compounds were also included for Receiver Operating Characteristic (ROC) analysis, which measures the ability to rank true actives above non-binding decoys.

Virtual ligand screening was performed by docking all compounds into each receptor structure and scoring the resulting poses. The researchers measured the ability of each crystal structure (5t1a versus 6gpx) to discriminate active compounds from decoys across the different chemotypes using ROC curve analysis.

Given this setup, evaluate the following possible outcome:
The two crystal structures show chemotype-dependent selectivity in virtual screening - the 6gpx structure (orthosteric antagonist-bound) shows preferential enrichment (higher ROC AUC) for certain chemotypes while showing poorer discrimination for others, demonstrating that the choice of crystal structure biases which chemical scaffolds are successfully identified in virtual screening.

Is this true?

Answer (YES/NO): YES